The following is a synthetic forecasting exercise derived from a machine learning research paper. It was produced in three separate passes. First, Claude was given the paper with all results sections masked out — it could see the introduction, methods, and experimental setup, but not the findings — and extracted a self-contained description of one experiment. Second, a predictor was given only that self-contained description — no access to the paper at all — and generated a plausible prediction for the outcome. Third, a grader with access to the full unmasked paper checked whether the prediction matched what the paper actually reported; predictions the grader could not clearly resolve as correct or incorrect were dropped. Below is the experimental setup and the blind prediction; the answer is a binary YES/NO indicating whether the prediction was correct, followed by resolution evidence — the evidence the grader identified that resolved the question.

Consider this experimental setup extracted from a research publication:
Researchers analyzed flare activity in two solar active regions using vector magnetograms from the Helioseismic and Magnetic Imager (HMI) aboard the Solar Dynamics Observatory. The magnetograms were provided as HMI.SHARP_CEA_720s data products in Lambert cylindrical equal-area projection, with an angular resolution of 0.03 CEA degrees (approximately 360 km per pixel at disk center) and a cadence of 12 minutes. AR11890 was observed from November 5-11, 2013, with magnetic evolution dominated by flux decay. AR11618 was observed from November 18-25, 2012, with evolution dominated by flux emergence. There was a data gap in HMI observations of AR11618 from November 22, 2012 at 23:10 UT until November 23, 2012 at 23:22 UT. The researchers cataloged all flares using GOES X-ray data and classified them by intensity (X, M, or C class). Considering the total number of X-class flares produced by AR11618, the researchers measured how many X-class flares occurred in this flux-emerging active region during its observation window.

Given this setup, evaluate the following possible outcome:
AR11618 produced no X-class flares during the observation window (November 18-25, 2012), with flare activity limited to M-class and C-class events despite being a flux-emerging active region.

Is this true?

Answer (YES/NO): YES